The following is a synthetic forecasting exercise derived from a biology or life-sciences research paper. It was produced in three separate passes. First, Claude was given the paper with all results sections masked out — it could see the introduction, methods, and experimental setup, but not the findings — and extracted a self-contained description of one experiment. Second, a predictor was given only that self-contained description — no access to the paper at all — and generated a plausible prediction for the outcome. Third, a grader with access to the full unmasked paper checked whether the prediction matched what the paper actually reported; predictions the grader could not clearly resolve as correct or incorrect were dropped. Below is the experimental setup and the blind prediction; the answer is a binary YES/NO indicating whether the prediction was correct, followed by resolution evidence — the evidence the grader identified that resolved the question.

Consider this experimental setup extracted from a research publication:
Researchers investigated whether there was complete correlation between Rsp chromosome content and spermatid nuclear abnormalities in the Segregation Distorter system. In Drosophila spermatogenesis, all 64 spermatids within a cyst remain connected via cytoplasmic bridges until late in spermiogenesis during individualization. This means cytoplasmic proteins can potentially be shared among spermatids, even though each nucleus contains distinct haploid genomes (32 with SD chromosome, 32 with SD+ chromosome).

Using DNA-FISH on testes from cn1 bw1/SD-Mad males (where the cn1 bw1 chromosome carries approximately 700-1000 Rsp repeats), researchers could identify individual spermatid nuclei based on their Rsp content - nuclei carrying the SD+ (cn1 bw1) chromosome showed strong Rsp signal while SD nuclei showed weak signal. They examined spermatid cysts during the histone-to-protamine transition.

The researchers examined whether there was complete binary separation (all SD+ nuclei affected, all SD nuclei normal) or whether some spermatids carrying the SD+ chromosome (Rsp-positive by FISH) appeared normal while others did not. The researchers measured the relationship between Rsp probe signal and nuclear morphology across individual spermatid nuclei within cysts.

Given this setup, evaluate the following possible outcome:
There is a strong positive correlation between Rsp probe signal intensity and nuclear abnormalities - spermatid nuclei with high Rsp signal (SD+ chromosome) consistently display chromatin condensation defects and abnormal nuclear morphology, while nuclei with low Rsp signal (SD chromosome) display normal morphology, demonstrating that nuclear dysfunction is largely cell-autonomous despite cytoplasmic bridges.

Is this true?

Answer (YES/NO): NO